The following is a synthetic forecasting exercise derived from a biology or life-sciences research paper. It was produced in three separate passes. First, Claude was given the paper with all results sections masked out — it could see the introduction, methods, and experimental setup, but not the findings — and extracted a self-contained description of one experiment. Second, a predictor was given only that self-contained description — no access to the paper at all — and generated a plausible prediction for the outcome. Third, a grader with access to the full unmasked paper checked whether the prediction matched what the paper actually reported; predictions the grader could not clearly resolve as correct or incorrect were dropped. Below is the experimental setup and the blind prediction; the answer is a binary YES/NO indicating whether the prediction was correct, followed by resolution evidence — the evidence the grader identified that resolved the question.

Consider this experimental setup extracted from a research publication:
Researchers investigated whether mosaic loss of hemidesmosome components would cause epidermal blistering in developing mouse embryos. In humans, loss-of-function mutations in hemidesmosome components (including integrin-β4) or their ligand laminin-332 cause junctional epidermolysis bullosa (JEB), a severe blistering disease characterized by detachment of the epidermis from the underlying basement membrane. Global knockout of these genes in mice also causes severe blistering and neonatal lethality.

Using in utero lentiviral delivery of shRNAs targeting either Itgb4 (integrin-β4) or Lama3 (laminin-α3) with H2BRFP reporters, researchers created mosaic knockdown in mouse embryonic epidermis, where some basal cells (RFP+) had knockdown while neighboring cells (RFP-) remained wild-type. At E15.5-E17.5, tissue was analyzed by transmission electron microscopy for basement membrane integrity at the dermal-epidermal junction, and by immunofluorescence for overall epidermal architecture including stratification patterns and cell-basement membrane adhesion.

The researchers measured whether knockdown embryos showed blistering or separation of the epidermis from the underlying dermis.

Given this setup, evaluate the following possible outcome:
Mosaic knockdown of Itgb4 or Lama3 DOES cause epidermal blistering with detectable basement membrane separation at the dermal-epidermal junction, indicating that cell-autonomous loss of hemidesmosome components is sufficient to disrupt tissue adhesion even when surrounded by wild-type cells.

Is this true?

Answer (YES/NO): NO